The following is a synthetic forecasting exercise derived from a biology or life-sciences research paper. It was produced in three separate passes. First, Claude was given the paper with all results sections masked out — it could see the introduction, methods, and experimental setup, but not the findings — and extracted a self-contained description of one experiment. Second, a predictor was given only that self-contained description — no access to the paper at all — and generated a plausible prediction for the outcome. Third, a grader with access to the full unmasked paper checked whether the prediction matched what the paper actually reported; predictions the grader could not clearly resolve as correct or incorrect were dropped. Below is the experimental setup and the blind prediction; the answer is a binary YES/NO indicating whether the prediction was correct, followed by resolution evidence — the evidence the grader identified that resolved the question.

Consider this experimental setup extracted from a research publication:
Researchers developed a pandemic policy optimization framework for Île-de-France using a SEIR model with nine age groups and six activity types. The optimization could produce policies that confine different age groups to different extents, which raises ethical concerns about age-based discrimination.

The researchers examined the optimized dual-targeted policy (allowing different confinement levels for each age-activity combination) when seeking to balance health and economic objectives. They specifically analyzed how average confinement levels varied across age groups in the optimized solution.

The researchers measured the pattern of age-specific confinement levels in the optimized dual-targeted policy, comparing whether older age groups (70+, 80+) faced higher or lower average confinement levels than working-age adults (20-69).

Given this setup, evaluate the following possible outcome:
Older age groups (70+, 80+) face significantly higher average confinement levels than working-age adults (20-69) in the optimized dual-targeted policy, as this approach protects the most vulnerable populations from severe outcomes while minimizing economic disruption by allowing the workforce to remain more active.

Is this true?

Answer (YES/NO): NO